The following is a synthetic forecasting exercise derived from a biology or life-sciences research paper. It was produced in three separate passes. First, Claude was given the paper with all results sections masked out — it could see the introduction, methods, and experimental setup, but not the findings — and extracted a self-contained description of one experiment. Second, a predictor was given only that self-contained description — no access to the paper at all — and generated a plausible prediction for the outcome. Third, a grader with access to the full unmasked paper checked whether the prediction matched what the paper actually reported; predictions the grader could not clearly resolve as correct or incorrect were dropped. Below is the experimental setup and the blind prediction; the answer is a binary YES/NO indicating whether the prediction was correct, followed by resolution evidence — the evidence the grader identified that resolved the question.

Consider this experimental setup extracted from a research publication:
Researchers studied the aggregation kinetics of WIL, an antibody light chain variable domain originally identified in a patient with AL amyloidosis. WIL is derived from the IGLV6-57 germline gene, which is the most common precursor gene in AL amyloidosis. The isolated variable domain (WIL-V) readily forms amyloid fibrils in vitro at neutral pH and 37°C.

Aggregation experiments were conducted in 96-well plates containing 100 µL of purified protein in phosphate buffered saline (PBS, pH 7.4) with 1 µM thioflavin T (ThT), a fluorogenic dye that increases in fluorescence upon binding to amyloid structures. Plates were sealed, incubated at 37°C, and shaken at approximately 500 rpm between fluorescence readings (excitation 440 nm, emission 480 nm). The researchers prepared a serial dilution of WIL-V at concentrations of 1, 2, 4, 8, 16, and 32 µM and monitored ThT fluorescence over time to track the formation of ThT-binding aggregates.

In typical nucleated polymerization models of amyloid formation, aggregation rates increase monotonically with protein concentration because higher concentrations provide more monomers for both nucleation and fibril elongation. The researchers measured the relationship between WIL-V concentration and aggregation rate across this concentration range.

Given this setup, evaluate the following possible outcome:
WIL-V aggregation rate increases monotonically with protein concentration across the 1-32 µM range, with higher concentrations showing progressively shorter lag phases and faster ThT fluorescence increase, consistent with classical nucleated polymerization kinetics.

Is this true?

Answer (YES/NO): NO